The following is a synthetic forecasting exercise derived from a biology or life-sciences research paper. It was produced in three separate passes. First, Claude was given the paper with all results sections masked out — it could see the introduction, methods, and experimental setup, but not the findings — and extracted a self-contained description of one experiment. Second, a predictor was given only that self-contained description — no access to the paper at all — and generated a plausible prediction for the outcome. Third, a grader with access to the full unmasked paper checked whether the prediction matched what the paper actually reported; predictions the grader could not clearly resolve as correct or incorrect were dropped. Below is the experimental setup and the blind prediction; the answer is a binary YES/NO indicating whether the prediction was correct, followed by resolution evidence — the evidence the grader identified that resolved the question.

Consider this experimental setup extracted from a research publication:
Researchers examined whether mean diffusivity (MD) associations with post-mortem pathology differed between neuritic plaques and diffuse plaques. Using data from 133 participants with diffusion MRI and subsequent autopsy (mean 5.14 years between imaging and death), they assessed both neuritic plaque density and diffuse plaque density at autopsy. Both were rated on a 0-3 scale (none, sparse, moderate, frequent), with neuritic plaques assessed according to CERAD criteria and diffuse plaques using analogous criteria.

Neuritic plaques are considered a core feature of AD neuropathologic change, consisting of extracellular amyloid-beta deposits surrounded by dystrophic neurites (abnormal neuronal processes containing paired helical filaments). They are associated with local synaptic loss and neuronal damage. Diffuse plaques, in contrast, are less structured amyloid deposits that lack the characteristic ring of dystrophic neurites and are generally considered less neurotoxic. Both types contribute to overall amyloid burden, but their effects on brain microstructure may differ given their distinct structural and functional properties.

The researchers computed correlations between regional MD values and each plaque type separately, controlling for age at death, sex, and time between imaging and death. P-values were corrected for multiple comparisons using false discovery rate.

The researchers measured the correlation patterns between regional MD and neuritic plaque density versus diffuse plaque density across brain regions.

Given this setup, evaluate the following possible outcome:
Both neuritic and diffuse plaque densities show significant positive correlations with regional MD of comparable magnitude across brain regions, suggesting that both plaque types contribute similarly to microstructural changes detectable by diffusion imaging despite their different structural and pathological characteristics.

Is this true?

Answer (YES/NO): NO